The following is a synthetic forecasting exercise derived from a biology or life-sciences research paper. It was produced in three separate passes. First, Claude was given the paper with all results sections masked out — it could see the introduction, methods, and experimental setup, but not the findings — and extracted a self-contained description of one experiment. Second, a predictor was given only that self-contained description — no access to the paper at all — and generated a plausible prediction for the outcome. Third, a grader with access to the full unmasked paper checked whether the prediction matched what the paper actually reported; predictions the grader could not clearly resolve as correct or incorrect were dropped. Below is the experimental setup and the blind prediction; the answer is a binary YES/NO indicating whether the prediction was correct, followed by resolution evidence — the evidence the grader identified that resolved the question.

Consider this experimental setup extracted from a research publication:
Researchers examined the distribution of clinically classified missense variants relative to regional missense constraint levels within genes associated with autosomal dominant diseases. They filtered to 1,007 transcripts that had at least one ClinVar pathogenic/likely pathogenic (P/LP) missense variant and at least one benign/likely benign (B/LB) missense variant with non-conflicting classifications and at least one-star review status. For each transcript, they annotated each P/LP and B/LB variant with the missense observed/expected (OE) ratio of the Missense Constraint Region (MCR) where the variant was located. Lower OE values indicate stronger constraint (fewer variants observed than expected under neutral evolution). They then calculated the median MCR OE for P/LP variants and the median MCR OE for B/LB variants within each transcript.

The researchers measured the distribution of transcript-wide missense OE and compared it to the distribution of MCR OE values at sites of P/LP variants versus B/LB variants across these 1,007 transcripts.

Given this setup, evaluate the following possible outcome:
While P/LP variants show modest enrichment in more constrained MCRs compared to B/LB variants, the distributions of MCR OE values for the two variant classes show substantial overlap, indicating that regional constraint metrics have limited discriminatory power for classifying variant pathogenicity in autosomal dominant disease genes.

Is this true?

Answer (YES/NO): NO